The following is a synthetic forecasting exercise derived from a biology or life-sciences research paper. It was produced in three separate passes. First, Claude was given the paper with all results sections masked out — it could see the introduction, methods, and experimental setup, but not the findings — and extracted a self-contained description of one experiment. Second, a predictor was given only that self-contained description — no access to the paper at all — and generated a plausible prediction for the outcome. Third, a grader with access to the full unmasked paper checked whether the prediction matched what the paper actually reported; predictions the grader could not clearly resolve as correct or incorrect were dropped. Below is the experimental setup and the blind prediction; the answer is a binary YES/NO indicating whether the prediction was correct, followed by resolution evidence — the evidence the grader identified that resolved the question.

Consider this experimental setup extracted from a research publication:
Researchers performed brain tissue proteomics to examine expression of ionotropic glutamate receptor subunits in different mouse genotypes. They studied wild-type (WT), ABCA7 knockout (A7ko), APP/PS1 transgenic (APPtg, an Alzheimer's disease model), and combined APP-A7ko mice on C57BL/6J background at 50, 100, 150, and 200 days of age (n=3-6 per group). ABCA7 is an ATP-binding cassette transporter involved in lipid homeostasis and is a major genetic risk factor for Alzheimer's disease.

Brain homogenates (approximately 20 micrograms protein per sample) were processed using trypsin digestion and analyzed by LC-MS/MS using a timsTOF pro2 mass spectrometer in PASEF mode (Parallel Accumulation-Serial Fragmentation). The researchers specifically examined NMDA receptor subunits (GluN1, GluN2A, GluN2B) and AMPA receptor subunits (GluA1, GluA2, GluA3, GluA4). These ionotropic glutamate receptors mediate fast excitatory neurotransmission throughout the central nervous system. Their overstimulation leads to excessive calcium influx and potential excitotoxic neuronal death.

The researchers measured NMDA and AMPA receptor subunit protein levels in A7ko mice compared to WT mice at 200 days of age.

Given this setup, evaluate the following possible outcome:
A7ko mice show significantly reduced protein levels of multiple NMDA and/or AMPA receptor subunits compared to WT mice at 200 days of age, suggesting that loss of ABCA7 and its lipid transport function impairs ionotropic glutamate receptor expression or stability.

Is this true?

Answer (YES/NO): YES